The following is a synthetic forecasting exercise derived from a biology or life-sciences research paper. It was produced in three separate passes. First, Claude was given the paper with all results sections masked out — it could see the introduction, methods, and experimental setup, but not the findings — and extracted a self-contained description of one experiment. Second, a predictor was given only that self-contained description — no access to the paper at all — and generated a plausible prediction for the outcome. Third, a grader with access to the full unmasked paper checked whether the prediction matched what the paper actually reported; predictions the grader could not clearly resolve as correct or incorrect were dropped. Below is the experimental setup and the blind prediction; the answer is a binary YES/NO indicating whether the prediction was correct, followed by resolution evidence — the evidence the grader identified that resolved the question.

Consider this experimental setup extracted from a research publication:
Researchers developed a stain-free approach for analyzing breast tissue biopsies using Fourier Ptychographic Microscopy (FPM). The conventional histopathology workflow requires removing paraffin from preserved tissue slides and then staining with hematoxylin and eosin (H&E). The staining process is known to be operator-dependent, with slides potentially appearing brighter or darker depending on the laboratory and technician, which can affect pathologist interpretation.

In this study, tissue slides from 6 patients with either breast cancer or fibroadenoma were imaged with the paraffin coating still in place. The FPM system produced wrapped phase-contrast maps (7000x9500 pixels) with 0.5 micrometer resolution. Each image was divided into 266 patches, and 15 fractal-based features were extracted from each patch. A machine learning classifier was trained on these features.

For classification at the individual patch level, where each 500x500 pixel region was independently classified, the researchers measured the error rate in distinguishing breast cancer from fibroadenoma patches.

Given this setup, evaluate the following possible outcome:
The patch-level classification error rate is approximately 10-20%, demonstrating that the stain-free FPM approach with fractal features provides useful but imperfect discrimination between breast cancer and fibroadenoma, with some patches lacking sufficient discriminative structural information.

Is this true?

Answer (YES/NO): NO